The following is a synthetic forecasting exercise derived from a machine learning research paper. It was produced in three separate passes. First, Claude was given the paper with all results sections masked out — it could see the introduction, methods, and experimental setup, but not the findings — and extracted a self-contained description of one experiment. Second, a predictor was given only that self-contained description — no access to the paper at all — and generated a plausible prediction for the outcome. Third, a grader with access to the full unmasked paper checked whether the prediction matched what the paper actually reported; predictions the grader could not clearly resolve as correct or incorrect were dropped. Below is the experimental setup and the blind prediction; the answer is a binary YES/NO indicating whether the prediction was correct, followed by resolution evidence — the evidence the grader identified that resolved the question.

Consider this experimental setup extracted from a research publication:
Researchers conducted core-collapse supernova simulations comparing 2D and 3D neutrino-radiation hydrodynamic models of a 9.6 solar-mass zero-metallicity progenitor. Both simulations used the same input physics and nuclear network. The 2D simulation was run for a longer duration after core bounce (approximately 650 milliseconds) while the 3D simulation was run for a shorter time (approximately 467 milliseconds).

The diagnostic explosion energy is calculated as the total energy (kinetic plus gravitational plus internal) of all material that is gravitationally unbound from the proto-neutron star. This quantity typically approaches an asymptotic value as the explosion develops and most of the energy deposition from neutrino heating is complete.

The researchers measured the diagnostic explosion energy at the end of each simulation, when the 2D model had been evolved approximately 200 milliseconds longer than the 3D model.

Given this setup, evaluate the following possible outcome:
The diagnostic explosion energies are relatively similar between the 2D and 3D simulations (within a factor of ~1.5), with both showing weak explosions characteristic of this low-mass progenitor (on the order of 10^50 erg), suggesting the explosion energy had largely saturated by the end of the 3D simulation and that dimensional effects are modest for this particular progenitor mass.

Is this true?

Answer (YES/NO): YES